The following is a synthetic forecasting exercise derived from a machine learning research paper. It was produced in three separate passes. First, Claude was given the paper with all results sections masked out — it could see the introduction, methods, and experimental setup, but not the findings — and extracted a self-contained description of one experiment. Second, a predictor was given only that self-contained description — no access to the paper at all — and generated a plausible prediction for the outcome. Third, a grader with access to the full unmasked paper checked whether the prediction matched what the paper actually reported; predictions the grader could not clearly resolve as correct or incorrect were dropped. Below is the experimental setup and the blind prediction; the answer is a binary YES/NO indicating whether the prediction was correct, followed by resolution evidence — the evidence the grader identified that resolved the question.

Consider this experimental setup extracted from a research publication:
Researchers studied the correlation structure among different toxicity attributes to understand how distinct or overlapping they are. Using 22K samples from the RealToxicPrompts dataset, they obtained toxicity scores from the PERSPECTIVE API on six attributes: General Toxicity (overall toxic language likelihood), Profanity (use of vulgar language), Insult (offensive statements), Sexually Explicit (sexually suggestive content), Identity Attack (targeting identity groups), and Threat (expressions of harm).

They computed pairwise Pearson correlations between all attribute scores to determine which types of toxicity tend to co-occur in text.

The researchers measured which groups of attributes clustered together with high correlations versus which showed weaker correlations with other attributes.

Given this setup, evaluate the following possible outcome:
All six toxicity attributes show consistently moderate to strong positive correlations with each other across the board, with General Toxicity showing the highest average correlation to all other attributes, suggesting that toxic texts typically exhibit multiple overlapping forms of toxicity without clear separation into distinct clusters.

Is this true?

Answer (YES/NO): NO